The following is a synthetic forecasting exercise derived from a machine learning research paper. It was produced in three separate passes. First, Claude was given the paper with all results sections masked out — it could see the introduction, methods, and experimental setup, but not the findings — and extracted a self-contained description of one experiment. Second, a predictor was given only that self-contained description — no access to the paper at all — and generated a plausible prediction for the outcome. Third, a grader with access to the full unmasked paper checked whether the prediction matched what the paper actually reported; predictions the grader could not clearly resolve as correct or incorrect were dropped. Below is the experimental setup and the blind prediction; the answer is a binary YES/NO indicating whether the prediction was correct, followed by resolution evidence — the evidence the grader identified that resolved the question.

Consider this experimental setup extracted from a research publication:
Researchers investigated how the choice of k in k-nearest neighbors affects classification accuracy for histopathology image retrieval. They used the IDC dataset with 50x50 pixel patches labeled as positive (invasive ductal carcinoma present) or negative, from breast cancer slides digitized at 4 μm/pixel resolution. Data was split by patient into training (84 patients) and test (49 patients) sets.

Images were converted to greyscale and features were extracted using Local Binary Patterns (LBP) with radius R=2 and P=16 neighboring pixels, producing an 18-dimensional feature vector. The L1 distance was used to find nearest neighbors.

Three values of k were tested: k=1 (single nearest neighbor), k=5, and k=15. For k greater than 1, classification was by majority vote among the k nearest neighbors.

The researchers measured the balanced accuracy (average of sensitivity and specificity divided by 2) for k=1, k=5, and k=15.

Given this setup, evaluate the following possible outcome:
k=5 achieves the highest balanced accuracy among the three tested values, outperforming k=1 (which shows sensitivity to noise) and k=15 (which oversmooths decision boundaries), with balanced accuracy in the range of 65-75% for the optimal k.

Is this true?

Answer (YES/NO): NO